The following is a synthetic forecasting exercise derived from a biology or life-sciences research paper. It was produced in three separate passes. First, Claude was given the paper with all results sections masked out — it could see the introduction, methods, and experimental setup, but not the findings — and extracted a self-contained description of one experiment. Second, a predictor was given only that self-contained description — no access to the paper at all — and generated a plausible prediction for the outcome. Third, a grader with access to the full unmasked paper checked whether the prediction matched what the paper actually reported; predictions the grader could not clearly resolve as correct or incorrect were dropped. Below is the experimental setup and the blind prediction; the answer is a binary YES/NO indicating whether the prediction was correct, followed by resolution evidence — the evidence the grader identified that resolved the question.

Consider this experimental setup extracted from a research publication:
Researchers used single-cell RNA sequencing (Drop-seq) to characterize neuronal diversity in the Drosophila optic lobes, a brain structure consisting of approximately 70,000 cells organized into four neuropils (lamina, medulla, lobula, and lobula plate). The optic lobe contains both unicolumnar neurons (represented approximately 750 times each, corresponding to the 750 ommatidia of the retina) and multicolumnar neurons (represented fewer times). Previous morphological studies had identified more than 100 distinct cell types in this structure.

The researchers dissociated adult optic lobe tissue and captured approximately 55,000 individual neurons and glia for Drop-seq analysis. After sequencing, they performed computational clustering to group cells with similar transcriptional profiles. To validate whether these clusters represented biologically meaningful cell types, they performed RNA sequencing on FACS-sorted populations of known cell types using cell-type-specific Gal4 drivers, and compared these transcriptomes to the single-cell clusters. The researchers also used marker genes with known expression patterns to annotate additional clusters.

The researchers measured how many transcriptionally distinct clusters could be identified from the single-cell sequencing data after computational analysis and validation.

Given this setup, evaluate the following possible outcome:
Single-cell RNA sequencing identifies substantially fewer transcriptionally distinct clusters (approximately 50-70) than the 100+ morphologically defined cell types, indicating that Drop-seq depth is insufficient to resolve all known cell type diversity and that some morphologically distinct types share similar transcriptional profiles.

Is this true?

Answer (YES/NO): YES